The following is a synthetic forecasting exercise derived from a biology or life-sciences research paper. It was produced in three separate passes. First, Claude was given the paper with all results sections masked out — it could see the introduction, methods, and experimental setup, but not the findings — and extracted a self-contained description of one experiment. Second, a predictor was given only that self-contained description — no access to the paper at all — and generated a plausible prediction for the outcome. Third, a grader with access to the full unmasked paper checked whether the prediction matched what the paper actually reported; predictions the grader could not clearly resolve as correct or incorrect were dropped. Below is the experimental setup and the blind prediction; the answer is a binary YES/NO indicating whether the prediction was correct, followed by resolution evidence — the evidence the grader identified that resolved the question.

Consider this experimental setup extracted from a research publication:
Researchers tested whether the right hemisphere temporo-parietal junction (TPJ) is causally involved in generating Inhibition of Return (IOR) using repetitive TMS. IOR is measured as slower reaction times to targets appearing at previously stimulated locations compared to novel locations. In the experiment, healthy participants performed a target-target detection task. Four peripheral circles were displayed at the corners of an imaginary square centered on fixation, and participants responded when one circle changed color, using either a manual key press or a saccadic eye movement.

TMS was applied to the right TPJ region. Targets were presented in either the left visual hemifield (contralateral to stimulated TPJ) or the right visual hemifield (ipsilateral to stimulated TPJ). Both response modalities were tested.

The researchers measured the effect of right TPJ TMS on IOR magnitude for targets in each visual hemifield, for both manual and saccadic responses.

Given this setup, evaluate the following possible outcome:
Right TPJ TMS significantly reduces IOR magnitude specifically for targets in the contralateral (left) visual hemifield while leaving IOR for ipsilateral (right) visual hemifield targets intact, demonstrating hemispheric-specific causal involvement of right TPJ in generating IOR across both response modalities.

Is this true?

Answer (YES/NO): NO